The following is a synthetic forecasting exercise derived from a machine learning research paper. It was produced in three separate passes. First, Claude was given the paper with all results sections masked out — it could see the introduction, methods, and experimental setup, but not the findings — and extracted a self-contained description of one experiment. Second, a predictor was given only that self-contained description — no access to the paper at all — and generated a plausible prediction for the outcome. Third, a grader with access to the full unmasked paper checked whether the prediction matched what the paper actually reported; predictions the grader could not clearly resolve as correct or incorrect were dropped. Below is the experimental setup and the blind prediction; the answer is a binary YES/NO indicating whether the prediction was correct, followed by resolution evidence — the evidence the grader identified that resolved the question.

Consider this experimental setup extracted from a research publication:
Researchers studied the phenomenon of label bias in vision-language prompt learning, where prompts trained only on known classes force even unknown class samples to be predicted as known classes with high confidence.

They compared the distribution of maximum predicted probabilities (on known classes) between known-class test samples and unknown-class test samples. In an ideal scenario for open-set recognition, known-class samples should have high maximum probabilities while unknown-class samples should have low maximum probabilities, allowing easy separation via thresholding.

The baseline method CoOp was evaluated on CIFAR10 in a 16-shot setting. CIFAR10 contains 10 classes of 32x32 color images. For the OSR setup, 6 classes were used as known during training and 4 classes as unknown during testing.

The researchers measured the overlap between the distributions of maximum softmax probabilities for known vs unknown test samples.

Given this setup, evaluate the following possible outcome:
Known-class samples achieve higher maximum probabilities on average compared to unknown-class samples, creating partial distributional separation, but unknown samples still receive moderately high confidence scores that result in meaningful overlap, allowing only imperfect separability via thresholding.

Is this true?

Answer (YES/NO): NO